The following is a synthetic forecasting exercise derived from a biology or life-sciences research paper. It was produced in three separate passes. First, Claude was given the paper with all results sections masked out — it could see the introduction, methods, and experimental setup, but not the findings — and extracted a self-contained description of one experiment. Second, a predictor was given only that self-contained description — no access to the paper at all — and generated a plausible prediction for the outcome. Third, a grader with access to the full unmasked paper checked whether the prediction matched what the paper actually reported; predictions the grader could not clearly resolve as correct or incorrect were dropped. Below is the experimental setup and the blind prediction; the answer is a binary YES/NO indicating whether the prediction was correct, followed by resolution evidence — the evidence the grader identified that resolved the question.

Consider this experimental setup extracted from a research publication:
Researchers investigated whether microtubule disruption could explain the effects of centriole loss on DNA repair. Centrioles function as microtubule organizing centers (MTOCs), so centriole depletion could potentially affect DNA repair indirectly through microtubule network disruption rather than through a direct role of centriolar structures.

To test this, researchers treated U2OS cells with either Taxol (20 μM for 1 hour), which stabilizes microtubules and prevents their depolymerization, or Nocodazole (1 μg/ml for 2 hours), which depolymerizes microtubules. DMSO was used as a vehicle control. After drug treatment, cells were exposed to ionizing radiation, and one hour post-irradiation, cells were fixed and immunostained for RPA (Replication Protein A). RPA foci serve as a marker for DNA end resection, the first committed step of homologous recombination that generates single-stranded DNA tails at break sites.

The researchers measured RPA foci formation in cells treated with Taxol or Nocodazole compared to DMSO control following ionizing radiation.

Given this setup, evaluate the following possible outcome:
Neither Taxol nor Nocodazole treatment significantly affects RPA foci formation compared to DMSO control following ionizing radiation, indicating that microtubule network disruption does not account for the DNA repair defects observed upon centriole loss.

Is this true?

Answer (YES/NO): YES